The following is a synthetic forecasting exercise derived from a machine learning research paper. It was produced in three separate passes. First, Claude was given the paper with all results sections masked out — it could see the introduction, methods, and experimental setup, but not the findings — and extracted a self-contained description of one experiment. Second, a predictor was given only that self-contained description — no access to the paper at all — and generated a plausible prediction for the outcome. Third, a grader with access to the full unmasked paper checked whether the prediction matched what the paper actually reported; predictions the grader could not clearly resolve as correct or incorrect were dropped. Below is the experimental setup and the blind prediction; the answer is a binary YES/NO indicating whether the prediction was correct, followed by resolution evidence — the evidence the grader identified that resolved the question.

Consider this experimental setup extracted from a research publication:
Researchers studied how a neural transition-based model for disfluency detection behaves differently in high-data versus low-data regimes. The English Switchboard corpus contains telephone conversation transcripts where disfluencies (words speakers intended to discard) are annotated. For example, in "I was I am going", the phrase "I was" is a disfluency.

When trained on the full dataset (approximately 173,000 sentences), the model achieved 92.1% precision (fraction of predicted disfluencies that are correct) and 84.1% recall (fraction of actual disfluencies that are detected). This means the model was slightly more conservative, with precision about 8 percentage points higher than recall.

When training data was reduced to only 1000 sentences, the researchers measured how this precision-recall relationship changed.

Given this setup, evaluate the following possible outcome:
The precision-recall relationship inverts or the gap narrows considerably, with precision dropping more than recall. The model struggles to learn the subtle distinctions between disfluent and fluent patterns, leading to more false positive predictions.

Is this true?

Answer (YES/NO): NO